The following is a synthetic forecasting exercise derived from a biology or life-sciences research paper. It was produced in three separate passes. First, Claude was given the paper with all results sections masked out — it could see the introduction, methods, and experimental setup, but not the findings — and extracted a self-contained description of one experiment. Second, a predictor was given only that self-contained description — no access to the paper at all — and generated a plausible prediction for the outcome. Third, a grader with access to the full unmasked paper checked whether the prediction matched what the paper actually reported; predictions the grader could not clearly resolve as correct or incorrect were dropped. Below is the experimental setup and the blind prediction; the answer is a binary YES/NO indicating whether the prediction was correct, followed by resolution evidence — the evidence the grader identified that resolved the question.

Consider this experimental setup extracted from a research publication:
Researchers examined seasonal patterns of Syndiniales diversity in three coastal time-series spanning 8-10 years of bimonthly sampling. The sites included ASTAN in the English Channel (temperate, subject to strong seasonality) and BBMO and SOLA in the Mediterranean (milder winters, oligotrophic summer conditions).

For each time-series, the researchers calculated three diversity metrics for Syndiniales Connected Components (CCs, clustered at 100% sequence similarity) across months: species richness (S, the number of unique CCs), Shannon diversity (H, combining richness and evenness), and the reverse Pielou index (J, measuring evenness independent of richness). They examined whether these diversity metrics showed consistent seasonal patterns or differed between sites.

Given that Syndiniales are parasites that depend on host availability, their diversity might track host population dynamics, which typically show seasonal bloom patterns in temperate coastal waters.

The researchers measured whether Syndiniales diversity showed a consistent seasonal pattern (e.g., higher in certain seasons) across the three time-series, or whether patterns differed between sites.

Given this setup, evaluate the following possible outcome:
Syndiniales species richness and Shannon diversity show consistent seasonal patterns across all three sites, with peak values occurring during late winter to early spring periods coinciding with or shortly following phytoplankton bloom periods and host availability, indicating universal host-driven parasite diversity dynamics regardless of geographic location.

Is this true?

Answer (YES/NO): NO